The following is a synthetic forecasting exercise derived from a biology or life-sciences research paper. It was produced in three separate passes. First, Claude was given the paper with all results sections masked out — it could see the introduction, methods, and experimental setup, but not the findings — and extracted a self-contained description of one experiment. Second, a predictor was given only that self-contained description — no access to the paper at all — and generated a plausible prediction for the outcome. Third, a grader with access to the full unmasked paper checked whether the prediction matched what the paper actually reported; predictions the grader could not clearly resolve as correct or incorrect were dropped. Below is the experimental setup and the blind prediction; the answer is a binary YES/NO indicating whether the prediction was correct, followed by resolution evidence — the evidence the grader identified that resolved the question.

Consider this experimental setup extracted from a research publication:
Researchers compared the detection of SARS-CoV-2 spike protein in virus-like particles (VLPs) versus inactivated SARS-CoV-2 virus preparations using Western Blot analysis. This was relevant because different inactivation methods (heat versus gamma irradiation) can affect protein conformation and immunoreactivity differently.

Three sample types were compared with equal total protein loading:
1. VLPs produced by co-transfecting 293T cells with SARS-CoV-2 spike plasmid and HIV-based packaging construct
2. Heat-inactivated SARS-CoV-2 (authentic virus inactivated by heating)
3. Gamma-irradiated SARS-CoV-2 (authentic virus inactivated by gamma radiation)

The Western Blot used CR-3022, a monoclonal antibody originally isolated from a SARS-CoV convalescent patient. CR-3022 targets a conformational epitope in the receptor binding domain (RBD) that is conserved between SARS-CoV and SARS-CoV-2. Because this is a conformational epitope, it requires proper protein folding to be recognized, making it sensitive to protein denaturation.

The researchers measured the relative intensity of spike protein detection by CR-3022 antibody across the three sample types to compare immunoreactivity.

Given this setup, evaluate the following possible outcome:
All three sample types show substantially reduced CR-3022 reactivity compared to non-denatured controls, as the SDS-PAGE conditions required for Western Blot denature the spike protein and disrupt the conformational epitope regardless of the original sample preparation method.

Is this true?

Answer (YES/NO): NO